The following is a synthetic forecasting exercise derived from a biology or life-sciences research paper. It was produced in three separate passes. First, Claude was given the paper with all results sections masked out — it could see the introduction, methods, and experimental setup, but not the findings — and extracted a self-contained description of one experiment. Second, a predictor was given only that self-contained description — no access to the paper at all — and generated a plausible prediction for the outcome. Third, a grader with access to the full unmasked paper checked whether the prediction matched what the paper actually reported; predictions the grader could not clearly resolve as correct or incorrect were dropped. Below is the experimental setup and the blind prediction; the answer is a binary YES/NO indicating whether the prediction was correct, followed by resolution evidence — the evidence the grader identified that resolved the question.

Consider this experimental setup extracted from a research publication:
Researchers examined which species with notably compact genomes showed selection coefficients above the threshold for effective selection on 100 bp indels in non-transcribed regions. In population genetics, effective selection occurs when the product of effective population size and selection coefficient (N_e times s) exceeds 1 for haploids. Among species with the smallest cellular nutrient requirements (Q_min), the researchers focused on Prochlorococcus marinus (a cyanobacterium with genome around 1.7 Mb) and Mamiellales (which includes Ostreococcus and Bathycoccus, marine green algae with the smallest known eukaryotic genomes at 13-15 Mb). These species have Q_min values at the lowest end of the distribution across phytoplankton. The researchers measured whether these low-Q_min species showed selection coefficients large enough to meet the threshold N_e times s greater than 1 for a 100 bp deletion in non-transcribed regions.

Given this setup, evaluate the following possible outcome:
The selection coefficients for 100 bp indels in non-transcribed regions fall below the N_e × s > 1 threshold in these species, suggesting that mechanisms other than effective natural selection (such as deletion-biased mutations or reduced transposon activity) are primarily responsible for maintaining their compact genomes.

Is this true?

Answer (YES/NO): NO